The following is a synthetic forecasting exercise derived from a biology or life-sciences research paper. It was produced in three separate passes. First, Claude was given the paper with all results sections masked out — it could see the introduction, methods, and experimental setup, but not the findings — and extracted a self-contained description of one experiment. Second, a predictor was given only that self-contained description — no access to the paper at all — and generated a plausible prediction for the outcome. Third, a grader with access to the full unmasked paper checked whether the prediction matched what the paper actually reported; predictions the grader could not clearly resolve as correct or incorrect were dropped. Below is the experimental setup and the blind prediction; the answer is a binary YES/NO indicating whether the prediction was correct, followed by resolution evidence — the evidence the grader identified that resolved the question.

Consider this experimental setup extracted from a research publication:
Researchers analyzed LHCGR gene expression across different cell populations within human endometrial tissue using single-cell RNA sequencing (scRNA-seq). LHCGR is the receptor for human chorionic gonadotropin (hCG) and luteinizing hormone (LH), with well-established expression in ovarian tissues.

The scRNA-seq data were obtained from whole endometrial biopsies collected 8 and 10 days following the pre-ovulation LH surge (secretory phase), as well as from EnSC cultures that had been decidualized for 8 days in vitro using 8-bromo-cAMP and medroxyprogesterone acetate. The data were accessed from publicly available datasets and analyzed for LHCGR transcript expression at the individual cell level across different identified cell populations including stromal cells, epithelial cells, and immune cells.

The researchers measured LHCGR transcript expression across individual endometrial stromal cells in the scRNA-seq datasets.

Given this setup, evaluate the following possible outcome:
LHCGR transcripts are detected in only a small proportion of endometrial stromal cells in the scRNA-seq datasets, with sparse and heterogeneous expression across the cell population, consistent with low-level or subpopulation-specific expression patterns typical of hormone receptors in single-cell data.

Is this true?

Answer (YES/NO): YES